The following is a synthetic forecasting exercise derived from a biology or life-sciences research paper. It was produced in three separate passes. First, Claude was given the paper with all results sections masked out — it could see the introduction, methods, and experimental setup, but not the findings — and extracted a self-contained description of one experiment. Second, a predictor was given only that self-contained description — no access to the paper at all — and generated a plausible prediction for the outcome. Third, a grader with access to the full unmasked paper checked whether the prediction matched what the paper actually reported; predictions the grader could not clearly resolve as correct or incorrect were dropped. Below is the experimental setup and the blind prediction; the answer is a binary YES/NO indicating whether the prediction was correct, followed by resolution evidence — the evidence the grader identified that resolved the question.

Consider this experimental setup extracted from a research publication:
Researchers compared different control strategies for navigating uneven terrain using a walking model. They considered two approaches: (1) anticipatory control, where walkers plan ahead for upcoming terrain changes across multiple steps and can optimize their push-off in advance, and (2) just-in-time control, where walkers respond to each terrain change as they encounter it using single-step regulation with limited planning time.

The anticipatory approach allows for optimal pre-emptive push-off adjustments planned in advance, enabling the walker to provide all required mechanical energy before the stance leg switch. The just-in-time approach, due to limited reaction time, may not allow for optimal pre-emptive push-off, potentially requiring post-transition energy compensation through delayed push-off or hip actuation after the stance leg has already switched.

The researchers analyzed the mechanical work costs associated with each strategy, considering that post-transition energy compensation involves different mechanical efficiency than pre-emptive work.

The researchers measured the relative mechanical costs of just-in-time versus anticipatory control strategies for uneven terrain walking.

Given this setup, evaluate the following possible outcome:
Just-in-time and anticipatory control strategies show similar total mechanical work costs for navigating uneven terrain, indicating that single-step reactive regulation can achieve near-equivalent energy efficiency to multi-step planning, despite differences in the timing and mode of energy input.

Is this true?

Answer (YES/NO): NO